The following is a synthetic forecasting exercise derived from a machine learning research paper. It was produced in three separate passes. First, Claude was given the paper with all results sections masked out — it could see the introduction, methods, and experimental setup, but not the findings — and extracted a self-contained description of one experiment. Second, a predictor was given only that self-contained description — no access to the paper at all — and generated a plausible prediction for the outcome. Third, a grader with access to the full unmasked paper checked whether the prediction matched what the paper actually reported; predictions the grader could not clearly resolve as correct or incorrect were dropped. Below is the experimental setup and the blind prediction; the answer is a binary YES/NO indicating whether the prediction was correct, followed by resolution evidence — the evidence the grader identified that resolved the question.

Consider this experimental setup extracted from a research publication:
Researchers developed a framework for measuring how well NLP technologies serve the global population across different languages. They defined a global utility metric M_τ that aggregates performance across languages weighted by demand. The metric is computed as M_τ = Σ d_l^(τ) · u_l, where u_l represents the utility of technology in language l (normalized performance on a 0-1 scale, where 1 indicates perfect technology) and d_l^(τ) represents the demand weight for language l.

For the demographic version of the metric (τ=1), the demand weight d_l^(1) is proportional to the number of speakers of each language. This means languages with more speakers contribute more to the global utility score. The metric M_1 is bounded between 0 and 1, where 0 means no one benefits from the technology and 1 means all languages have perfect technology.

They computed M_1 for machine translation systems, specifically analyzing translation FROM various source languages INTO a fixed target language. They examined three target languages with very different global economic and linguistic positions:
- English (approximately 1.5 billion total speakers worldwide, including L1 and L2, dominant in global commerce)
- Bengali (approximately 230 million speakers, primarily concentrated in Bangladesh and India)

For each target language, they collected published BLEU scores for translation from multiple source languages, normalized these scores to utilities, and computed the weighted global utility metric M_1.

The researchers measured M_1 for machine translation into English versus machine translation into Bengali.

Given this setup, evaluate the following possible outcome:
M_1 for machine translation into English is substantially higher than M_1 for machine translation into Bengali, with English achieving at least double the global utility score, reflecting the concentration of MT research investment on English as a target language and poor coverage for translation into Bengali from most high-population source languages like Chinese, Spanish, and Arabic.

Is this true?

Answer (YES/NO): YES